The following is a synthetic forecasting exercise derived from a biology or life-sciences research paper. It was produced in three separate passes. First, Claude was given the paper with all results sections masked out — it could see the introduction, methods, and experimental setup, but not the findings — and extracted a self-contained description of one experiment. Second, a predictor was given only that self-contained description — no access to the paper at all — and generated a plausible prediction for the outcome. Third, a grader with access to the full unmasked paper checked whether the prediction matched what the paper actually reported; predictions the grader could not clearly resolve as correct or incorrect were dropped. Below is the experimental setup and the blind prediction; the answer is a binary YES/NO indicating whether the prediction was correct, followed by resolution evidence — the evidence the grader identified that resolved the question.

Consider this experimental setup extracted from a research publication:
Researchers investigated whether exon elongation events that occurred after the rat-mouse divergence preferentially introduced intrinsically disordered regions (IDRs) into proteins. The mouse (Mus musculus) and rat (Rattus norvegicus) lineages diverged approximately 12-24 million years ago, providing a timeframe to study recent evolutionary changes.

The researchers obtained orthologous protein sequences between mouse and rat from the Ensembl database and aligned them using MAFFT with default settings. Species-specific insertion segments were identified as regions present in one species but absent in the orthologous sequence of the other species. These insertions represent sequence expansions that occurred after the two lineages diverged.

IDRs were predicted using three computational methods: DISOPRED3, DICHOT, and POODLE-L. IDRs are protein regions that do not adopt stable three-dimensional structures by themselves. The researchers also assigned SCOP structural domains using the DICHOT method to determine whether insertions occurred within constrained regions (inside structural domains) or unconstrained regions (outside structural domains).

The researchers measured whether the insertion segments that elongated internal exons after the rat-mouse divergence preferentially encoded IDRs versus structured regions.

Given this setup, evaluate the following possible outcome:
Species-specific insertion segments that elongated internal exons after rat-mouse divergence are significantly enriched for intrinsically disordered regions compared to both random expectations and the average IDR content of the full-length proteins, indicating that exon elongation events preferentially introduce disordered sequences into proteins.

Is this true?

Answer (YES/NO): YES